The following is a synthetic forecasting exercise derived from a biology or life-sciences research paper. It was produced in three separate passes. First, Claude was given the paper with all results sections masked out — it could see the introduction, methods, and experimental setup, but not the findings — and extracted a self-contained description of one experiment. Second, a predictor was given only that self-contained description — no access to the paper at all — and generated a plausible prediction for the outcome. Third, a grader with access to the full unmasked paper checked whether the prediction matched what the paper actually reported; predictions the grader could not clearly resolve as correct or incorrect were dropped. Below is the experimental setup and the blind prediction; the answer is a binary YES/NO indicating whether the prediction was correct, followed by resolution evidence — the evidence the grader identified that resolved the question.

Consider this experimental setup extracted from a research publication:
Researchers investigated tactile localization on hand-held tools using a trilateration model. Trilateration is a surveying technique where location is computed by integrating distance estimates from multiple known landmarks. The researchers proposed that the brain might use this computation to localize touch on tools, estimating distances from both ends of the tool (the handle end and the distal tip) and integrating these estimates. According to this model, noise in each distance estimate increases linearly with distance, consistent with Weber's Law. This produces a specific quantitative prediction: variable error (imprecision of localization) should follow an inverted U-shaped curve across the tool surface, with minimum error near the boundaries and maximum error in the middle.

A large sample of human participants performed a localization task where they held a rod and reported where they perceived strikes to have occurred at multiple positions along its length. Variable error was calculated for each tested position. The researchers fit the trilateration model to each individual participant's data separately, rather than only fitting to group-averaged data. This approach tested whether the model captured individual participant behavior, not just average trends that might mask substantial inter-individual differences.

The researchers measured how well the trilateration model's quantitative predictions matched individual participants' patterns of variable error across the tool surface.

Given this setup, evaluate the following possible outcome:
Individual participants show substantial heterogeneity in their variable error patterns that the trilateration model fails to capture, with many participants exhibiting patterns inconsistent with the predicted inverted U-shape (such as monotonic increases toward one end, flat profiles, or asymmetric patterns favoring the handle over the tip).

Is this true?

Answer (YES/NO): NO